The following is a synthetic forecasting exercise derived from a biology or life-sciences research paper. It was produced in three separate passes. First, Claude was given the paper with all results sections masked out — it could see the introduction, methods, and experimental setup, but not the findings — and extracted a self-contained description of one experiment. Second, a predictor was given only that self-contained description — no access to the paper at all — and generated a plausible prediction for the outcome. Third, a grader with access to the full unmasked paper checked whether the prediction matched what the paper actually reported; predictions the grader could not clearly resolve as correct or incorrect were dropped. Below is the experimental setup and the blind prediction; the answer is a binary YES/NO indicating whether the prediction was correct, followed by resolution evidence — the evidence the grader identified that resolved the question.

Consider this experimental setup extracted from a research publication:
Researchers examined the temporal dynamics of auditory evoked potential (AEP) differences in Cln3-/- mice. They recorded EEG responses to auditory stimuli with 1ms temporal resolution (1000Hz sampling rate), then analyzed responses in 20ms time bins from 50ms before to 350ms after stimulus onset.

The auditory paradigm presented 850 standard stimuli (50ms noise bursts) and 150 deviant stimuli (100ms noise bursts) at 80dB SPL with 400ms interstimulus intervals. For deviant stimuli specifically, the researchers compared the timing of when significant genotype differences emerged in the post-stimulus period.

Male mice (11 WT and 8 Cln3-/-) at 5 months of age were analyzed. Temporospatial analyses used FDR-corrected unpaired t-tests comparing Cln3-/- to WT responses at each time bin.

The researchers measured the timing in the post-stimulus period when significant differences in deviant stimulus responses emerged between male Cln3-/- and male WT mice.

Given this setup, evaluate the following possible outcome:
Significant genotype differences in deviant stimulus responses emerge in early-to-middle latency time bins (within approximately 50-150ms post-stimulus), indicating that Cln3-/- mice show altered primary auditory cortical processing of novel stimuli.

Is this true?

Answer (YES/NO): NO